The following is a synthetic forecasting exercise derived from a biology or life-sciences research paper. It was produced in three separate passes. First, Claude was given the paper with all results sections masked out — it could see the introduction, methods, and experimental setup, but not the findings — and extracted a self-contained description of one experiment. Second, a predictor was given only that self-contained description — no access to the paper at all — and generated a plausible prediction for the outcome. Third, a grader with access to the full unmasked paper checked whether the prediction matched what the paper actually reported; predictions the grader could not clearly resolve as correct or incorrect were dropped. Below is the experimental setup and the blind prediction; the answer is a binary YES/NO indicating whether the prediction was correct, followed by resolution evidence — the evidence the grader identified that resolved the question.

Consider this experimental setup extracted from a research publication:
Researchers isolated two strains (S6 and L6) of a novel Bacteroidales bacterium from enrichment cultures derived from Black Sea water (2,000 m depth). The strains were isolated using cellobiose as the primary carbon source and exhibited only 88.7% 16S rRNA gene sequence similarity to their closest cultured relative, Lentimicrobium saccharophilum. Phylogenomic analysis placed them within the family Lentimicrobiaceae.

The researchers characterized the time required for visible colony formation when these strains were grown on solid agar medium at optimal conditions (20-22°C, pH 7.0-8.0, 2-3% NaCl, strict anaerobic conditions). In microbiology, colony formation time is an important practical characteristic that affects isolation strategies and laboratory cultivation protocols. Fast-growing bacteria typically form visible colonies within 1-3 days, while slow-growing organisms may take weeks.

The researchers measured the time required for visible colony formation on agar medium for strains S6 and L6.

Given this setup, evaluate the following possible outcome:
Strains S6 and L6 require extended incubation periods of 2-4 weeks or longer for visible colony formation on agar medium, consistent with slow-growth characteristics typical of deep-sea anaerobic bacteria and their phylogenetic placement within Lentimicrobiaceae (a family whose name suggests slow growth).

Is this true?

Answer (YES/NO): YES